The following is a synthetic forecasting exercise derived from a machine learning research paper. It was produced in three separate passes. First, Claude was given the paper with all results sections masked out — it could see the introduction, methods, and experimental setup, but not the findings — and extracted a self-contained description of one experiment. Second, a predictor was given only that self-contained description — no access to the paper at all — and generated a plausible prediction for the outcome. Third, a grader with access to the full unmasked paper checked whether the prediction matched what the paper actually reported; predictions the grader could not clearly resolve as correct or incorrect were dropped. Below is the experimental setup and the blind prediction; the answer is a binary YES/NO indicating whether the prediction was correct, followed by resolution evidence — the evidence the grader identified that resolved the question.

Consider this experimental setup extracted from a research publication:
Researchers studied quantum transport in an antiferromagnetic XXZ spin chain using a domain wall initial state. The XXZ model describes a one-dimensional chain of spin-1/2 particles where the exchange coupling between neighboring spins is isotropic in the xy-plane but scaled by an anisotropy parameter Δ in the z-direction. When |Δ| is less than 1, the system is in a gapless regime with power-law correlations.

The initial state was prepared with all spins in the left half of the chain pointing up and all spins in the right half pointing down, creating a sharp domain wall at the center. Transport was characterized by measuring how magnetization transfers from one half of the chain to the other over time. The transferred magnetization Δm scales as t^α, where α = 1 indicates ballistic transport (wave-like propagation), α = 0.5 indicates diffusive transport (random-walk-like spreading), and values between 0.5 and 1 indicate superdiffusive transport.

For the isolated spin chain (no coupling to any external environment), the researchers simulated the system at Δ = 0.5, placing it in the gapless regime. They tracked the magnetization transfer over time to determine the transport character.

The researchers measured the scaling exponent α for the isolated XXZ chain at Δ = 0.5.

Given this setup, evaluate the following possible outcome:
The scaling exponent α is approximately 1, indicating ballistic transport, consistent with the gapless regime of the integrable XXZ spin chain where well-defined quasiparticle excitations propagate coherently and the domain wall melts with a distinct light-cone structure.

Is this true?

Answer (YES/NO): YES